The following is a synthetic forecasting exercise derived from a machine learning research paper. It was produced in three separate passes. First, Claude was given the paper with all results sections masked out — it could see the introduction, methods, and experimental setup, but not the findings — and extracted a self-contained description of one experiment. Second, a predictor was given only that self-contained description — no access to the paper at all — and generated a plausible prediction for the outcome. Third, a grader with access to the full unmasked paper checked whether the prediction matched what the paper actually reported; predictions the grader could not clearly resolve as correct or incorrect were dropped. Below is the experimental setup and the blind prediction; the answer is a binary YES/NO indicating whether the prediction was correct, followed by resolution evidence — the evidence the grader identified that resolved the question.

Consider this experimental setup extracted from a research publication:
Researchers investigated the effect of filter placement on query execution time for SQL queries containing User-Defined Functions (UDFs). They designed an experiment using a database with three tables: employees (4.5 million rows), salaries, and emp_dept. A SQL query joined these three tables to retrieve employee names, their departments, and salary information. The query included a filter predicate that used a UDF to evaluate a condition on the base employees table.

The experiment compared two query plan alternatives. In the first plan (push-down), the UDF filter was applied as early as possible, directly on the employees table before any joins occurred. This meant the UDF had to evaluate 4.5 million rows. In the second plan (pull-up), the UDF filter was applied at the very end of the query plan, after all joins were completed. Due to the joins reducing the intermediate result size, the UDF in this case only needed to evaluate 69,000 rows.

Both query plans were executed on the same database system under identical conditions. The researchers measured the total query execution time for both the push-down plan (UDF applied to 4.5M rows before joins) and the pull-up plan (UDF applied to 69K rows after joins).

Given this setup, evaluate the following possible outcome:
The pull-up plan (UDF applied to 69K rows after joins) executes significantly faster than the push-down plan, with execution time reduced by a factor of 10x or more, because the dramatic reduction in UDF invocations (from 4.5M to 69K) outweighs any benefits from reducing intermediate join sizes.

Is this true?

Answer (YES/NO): YES